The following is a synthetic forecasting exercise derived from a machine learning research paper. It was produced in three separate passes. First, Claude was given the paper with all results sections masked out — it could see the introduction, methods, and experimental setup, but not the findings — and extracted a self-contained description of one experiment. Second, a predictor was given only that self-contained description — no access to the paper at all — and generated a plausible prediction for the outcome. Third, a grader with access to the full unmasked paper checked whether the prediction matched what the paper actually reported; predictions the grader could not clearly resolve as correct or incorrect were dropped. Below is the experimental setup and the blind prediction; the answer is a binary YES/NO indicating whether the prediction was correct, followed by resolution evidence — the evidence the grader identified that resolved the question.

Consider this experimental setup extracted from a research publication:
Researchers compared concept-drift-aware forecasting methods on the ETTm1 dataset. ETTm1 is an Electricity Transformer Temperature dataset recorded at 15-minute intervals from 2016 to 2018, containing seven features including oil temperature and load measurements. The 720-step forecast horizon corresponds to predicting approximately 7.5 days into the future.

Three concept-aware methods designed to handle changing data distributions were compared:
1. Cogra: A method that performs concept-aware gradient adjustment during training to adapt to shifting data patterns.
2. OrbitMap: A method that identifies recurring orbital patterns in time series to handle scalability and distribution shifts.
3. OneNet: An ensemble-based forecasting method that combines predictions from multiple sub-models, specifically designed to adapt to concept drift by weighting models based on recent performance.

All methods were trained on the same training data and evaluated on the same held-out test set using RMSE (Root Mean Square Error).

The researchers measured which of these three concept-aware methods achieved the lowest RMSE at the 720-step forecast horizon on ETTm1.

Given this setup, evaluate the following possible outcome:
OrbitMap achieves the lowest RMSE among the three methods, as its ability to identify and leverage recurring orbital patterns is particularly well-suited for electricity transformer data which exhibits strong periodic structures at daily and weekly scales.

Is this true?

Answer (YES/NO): NO